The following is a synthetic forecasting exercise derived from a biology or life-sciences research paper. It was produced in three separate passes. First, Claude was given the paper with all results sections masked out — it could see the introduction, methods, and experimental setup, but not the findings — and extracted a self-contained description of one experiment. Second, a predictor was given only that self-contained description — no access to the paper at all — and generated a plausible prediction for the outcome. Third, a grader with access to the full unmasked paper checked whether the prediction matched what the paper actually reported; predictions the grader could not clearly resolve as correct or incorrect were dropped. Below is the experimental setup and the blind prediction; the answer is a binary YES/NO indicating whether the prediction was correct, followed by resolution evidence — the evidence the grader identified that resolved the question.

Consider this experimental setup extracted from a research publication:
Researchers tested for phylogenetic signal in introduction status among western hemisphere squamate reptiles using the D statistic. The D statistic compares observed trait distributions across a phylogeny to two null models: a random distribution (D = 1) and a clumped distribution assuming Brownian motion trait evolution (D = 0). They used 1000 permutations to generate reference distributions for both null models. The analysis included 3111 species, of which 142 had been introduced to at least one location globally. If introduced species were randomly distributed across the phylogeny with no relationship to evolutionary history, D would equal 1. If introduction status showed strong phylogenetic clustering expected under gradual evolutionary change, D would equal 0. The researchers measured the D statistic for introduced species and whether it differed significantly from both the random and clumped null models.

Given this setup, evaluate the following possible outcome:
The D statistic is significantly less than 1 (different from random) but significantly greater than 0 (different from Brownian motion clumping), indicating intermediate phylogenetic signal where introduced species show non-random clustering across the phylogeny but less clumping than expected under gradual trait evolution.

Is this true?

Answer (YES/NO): YES